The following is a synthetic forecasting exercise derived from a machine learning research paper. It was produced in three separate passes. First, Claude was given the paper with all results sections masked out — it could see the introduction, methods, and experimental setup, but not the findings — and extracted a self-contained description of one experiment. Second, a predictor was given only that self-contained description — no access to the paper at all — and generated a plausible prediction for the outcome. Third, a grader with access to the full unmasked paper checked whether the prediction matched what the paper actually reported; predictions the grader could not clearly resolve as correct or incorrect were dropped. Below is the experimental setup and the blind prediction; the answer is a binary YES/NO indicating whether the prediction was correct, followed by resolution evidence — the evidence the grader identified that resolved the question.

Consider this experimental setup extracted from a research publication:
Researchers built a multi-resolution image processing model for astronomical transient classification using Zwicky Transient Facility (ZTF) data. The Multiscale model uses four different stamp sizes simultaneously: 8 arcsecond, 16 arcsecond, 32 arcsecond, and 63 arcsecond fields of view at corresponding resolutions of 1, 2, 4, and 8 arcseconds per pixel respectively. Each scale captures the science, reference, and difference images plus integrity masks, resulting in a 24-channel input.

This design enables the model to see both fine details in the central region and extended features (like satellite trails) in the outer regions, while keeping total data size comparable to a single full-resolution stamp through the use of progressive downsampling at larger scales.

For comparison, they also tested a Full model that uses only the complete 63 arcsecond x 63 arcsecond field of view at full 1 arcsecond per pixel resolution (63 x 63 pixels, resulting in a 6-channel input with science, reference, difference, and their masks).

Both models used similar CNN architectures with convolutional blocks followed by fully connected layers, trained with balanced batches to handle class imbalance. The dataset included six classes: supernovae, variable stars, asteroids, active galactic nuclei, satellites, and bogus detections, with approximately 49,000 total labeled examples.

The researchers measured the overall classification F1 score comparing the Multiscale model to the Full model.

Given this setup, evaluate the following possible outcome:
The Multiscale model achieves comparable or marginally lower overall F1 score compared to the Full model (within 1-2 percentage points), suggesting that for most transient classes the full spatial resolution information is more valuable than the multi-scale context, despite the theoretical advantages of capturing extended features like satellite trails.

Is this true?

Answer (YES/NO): NO